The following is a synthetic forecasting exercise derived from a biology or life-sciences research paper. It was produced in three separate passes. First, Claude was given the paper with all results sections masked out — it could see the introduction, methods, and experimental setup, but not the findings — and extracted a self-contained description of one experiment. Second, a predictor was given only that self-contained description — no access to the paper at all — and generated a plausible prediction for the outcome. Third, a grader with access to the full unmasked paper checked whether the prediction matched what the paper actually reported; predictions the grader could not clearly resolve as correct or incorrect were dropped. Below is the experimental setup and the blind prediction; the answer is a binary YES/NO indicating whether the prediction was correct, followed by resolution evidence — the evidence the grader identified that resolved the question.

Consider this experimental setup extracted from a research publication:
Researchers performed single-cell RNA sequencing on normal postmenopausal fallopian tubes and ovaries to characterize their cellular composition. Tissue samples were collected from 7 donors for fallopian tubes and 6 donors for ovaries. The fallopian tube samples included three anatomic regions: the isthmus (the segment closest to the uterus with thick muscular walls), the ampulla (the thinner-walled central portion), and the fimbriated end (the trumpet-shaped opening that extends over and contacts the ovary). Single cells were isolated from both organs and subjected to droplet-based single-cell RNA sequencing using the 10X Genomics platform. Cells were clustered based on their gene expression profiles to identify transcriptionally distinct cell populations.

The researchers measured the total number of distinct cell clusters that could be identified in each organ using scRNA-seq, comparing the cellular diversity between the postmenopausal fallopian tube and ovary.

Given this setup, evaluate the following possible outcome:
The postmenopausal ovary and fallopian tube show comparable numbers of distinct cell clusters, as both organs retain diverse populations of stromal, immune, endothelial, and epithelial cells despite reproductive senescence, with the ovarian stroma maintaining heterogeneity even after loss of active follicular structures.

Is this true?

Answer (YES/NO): NO